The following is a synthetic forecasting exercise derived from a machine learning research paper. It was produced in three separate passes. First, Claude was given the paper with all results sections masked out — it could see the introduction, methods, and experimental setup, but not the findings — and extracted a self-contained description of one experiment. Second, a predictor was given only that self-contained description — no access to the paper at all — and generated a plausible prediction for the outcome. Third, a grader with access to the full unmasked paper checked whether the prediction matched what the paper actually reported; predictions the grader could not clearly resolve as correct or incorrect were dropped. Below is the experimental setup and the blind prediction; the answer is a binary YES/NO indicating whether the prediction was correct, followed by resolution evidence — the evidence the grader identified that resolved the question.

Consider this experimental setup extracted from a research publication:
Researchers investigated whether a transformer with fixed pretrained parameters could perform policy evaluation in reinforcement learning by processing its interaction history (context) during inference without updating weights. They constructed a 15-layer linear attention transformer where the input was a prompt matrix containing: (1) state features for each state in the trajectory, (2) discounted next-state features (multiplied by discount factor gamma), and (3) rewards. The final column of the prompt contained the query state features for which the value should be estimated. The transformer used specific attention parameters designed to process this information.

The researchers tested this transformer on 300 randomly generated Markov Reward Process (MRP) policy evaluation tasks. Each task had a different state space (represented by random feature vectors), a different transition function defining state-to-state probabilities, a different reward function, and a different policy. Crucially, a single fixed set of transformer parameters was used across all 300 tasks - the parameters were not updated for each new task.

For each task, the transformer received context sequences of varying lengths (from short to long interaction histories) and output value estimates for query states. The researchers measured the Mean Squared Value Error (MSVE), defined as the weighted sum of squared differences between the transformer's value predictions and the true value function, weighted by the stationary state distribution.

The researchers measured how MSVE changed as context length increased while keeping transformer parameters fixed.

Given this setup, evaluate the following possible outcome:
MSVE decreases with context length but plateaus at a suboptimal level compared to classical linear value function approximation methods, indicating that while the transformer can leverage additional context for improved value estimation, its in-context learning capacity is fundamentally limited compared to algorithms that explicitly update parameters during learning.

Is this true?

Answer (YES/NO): NO